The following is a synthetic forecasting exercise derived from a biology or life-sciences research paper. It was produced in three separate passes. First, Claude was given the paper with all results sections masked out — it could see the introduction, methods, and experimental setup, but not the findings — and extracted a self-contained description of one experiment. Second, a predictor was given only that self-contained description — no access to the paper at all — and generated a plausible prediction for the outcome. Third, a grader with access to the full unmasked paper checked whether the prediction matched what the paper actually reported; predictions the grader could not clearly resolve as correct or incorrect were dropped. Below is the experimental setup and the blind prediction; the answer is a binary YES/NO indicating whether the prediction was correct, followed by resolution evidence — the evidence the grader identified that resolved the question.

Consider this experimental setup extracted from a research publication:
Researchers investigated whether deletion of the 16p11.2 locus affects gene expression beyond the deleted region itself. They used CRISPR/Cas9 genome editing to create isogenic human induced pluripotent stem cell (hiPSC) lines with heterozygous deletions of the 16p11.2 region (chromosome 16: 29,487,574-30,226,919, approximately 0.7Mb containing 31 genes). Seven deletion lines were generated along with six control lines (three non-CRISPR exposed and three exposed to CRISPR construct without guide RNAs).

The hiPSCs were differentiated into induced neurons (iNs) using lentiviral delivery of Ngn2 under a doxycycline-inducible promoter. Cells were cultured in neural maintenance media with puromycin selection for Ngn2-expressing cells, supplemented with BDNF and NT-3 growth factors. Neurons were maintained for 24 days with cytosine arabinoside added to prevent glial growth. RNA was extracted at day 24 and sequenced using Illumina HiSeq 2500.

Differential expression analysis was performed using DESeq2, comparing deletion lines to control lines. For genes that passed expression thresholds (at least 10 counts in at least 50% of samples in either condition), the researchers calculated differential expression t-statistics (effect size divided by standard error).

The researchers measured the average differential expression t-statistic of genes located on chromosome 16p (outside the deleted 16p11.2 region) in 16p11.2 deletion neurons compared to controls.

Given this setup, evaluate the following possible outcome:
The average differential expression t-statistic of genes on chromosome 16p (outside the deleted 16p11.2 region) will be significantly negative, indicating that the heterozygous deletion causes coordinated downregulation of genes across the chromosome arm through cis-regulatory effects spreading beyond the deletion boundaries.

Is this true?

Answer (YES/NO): YES